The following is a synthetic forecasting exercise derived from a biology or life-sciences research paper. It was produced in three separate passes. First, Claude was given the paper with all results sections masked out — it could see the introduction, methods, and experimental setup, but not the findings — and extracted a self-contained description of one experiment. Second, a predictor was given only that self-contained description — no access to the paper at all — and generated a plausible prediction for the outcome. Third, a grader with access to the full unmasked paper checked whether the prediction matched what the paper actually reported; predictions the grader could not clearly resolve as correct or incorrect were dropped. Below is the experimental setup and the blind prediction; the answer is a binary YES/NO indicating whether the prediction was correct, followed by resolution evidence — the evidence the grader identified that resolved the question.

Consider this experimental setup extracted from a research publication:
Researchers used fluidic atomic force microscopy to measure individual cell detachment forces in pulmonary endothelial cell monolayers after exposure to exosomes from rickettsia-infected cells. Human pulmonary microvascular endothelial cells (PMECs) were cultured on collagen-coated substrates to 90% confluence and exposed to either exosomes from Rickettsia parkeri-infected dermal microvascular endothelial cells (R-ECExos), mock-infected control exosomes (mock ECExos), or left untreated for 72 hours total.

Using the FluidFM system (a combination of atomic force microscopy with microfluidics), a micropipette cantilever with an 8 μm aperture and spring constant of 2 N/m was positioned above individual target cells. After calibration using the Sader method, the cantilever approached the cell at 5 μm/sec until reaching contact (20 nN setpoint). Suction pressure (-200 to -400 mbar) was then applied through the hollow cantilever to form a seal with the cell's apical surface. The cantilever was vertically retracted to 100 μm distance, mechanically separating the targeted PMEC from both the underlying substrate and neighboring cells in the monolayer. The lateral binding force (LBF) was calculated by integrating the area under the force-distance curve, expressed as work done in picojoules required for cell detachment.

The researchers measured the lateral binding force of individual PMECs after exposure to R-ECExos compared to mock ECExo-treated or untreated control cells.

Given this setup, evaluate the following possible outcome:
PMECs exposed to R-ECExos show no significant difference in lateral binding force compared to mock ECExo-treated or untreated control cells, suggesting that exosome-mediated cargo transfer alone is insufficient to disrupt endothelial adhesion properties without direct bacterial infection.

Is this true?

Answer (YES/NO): NO